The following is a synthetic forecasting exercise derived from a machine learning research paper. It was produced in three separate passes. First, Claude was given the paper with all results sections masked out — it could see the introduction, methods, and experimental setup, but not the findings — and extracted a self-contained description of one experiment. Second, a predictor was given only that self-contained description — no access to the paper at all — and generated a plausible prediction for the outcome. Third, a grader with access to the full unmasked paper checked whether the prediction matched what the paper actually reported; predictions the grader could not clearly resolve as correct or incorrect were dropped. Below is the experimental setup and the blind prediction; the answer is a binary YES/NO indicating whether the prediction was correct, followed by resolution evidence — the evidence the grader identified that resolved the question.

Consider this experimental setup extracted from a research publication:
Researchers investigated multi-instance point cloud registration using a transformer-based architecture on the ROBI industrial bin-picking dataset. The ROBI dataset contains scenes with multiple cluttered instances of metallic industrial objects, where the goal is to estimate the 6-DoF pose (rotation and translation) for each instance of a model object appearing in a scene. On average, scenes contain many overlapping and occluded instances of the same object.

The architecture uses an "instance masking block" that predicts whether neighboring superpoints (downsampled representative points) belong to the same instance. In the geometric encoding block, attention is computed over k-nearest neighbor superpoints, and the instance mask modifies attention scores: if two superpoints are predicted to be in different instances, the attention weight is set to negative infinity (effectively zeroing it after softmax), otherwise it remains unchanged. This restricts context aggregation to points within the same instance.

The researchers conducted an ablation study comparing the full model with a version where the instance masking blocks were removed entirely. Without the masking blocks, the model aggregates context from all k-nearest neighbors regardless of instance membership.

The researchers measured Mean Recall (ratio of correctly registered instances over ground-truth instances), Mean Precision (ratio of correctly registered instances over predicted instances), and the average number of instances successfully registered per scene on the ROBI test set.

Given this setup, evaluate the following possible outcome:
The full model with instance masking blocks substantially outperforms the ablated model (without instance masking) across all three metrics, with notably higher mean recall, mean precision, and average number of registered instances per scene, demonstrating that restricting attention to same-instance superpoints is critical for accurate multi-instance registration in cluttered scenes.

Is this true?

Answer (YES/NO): NO